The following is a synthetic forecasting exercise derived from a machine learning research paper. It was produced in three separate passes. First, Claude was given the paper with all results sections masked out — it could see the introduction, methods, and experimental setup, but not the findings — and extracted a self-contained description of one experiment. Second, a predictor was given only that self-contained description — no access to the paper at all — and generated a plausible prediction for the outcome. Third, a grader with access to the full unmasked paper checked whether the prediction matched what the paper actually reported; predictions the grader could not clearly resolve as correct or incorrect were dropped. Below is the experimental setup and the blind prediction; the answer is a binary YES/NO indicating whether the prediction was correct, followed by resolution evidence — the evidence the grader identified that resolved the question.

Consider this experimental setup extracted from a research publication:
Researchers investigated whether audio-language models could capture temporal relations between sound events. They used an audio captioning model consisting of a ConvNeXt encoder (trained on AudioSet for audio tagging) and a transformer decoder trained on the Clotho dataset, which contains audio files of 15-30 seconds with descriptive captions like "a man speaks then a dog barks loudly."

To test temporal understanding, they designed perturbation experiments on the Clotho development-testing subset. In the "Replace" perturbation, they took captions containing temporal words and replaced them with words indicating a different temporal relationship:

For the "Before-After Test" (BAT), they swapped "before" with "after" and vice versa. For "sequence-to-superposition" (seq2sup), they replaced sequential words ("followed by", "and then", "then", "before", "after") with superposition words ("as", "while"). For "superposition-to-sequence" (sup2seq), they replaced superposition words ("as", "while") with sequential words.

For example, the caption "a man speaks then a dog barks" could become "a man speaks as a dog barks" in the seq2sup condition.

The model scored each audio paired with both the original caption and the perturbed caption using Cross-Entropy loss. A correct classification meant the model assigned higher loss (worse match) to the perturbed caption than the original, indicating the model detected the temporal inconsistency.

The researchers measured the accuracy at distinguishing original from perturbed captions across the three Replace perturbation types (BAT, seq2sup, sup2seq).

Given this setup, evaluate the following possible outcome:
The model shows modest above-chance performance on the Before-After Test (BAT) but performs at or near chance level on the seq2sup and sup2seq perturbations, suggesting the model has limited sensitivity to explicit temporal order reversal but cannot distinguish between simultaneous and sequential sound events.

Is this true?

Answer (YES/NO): NO